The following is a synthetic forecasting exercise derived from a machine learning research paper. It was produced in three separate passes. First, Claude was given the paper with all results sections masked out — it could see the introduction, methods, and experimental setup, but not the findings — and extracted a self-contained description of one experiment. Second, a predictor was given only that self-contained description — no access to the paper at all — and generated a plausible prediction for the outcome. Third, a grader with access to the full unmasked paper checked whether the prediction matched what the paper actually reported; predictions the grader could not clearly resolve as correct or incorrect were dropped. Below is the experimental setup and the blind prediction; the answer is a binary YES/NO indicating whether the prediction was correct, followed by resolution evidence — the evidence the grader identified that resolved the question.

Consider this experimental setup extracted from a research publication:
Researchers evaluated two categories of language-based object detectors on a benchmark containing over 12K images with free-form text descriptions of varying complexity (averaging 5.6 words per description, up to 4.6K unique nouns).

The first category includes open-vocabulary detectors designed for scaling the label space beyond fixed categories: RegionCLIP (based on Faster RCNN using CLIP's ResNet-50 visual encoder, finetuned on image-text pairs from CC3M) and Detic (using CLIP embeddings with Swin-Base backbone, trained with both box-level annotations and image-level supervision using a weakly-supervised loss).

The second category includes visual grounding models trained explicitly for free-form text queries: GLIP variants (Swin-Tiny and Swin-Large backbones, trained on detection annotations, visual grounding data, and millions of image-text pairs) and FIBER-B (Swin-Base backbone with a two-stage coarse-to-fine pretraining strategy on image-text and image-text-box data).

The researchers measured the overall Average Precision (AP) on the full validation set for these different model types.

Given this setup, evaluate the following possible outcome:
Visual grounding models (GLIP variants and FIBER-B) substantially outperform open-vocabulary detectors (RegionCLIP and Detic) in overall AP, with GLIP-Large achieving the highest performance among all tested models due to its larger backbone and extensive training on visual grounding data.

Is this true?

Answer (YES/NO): YES